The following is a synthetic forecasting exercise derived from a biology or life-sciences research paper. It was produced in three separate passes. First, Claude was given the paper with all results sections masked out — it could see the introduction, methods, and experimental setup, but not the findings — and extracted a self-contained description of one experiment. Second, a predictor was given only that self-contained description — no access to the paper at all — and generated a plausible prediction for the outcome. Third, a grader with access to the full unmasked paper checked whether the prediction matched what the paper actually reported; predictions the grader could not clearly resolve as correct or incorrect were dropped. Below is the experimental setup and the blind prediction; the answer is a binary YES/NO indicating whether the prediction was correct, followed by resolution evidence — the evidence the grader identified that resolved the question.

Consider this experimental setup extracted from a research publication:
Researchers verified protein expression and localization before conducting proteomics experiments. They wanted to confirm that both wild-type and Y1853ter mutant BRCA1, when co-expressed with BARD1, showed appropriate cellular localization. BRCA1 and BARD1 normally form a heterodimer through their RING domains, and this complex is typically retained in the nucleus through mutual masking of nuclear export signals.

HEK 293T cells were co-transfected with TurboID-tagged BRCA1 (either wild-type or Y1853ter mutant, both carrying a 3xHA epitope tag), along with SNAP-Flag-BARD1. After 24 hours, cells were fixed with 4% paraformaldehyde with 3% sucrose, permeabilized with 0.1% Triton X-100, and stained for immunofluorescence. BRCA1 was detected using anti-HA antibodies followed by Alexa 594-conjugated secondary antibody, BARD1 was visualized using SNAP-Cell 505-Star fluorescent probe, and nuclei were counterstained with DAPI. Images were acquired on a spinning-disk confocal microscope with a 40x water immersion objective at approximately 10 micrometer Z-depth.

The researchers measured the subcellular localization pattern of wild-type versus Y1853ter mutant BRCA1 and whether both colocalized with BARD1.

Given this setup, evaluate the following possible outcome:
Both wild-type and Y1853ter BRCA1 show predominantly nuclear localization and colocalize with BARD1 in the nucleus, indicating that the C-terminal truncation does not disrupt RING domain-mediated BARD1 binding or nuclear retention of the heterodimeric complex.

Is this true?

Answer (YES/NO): NO